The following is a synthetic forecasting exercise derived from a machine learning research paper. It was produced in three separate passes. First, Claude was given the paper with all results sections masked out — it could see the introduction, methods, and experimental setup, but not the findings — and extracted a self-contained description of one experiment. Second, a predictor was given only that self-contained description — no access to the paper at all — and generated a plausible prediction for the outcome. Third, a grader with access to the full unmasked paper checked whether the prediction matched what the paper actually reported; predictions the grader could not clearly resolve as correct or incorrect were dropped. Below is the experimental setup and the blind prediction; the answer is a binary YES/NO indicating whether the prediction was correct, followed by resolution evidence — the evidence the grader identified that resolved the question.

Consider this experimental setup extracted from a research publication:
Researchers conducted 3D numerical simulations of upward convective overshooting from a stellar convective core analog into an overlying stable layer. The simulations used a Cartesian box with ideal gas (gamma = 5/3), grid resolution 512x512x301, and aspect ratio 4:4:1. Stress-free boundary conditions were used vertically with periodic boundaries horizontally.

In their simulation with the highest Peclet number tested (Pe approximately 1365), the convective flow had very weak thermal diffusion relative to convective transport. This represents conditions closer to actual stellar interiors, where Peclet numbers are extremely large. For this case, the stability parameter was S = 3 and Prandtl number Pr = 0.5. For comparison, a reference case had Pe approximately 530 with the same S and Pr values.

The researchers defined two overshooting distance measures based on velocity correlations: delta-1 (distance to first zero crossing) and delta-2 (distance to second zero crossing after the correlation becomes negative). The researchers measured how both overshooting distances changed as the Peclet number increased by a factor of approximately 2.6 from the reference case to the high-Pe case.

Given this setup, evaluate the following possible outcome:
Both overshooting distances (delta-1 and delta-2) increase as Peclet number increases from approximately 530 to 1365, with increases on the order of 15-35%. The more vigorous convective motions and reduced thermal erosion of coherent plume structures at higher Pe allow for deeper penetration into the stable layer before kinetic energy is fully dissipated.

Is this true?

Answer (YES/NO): NO